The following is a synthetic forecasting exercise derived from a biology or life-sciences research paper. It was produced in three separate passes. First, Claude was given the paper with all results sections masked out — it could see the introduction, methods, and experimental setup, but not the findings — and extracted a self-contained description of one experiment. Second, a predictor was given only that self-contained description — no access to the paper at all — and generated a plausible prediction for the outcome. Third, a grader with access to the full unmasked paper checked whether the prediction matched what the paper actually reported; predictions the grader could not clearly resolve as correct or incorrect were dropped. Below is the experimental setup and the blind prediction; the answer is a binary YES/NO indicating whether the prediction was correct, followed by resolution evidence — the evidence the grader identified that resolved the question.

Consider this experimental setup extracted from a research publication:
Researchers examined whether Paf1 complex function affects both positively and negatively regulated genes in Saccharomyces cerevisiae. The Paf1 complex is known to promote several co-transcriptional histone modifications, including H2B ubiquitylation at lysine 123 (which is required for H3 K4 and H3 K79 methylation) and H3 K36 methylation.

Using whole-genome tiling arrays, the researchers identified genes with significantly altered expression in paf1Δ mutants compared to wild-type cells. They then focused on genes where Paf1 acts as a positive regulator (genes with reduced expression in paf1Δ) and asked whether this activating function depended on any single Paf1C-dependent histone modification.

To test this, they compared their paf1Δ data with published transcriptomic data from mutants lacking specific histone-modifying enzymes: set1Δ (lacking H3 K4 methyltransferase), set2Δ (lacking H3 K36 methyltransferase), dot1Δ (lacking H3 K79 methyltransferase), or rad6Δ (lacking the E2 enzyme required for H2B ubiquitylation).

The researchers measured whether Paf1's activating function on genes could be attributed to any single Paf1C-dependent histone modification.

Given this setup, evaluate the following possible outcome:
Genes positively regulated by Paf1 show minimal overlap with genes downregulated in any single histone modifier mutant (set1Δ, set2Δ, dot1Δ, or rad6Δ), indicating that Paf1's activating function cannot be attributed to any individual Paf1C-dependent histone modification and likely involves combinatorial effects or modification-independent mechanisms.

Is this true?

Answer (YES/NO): YES